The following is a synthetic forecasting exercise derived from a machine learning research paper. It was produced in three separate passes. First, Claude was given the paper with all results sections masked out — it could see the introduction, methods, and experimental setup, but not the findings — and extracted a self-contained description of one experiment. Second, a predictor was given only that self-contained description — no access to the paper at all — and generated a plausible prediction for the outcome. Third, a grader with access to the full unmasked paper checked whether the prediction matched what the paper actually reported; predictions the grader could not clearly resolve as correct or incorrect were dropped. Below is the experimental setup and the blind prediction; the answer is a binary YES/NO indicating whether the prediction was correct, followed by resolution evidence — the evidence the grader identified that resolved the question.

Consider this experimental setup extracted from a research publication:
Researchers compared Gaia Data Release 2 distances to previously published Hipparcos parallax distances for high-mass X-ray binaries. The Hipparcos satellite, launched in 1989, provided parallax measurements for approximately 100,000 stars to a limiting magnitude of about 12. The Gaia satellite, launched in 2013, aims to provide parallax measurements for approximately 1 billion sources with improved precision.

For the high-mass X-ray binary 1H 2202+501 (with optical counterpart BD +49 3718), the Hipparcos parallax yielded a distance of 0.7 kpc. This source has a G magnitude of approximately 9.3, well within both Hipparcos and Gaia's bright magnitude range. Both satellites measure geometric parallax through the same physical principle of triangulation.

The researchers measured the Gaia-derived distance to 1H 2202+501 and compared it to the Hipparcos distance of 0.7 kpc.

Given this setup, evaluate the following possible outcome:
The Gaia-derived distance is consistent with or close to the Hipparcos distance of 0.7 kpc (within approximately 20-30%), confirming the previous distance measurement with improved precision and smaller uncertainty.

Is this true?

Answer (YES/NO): NO